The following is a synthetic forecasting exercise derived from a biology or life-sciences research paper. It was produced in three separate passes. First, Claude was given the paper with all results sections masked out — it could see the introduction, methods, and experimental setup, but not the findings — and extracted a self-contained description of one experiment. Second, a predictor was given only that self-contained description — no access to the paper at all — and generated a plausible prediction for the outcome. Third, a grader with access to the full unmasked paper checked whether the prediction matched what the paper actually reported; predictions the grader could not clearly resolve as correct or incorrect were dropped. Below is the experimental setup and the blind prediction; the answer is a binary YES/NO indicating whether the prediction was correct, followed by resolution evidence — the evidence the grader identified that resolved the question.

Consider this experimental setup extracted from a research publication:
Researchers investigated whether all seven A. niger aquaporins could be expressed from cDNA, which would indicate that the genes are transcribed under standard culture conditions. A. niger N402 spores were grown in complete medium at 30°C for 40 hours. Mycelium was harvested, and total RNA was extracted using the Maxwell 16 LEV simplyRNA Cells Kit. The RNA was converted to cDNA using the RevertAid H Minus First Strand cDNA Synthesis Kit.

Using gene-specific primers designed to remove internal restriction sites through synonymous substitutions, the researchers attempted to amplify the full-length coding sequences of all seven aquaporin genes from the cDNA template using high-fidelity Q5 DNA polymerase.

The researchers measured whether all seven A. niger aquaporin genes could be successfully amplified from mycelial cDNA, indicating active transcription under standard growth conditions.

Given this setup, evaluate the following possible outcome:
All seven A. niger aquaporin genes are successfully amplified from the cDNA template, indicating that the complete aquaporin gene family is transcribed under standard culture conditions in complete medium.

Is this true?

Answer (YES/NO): YES